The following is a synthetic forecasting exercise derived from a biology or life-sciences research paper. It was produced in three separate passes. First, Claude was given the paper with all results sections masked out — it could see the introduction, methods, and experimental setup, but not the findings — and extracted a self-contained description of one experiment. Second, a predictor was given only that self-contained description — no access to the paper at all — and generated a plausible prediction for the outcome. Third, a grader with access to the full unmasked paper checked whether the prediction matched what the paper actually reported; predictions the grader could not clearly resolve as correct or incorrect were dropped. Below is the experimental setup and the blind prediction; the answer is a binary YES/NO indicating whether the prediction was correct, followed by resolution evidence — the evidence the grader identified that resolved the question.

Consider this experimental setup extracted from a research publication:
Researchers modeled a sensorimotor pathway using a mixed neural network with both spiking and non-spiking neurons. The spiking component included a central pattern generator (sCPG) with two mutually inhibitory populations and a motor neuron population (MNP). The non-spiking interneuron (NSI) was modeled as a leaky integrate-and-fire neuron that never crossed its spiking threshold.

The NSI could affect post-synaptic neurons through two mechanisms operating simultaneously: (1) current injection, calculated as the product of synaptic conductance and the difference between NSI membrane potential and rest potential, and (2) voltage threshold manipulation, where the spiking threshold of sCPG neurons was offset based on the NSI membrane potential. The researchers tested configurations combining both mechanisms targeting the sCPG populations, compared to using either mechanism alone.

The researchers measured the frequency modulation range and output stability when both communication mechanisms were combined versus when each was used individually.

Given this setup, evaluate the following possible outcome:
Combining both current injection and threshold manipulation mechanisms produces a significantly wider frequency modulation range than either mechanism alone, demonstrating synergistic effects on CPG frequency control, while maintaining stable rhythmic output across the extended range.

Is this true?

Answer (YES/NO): NO